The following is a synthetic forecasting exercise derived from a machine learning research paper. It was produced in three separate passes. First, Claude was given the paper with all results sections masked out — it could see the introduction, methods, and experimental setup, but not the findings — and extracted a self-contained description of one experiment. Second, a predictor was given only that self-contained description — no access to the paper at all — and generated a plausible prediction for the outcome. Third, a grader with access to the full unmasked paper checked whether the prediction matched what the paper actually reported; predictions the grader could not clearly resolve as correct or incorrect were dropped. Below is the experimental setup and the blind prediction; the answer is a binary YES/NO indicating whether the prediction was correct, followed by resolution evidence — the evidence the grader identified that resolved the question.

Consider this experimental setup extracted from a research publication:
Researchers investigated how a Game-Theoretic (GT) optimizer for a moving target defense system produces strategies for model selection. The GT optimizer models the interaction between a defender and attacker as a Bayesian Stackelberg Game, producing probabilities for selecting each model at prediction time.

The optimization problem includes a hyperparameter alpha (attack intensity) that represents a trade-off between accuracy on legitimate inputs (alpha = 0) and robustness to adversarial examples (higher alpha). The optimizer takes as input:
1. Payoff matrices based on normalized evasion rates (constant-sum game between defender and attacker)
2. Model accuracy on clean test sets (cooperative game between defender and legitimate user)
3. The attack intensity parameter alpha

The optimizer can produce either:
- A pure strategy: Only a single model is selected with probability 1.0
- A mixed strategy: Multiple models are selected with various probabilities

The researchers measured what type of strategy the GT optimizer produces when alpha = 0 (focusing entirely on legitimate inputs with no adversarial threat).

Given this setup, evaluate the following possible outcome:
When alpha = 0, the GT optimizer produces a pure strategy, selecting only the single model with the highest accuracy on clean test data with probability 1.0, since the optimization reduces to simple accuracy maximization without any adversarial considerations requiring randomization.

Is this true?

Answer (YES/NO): YES